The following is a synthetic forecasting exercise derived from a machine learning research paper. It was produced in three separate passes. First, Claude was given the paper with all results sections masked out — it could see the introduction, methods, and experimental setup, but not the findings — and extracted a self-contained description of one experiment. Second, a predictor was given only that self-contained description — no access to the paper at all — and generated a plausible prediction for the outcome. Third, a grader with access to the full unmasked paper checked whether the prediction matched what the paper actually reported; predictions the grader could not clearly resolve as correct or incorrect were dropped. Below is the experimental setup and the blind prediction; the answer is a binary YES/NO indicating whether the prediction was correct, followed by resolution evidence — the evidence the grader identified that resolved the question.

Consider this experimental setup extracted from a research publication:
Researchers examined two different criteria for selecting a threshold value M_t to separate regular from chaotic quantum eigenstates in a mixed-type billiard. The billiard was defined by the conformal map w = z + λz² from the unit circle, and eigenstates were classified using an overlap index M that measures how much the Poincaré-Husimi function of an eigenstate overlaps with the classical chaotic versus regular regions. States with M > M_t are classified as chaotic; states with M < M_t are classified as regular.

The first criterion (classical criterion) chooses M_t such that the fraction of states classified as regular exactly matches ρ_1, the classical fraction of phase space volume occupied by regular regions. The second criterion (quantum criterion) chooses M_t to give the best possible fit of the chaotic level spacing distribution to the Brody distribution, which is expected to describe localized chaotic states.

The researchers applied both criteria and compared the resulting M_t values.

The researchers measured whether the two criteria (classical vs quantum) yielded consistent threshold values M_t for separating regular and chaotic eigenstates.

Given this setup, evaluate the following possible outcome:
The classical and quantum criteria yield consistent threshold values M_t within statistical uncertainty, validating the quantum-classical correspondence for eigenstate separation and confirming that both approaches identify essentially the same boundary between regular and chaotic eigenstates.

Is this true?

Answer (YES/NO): YES